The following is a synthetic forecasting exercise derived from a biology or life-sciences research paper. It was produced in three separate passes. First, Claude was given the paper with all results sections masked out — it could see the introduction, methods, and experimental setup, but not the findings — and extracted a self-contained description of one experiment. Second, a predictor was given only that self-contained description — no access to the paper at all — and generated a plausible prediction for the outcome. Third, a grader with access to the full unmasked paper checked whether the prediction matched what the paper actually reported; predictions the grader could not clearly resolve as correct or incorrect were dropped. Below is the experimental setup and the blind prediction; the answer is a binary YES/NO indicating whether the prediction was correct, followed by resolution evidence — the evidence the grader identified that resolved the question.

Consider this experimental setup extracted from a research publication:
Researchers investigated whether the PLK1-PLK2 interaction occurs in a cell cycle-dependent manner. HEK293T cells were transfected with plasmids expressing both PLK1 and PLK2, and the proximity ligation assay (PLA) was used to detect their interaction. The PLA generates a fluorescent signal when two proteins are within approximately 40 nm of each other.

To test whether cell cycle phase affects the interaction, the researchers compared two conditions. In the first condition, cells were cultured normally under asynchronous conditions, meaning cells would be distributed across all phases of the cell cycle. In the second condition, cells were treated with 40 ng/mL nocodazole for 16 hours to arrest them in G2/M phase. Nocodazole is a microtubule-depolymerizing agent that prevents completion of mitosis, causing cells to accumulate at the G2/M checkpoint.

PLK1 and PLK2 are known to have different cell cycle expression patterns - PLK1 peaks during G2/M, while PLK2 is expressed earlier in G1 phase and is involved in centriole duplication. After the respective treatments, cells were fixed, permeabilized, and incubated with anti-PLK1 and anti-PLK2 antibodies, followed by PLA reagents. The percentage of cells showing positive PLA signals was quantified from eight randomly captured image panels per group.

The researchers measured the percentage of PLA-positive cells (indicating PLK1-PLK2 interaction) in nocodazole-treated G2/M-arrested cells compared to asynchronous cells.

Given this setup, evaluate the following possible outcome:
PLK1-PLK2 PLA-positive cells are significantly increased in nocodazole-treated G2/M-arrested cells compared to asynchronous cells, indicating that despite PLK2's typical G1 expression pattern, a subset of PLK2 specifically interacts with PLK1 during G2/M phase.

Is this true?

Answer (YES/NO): YES